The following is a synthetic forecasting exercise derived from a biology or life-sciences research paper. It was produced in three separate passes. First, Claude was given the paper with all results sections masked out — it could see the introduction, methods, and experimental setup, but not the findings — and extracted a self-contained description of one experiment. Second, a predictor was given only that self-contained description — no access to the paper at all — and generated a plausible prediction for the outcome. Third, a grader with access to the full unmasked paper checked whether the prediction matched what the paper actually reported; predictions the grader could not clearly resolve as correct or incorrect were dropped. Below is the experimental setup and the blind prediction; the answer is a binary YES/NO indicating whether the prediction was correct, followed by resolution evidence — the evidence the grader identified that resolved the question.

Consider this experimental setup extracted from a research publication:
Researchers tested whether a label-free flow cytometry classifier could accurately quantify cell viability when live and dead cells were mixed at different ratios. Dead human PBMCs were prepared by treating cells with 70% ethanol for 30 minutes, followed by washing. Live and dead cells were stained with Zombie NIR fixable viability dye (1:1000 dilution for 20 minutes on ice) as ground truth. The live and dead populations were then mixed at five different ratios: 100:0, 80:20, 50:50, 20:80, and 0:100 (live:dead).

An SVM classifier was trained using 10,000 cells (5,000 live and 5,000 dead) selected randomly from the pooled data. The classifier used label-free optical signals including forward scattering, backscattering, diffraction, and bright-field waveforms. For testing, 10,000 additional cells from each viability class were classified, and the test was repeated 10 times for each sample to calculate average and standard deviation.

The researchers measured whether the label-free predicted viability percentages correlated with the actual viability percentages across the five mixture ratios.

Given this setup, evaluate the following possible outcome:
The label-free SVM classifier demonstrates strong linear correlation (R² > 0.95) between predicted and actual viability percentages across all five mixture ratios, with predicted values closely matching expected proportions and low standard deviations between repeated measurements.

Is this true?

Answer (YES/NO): YES